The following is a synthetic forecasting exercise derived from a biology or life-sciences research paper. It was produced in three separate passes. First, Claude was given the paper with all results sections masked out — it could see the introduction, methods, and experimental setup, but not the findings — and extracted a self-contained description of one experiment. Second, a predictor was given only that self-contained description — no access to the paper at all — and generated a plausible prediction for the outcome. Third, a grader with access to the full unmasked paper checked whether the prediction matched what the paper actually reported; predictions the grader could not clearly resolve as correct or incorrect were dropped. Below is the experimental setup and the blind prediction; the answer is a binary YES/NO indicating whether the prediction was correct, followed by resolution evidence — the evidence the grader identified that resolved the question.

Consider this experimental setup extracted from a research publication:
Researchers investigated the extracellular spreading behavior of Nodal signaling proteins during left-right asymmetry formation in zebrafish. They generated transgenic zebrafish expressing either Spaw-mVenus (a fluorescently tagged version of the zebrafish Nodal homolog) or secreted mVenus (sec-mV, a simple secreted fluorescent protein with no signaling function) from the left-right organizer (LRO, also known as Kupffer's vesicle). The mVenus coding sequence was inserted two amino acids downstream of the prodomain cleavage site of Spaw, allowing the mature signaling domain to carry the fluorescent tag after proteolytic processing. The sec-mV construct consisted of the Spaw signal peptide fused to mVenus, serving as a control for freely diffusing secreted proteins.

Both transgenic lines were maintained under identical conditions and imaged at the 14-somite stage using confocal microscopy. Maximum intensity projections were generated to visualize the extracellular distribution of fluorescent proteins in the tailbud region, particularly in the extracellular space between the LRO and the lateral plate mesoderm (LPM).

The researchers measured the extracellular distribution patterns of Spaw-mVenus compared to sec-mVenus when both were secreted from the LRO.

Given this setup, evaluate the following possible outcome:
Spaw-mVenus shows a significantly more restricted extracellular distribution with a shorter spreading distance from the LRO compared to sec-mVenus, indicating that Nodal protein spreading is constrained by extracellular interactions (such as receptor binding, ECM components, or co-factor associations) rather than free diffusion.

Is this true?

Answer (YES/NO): NO